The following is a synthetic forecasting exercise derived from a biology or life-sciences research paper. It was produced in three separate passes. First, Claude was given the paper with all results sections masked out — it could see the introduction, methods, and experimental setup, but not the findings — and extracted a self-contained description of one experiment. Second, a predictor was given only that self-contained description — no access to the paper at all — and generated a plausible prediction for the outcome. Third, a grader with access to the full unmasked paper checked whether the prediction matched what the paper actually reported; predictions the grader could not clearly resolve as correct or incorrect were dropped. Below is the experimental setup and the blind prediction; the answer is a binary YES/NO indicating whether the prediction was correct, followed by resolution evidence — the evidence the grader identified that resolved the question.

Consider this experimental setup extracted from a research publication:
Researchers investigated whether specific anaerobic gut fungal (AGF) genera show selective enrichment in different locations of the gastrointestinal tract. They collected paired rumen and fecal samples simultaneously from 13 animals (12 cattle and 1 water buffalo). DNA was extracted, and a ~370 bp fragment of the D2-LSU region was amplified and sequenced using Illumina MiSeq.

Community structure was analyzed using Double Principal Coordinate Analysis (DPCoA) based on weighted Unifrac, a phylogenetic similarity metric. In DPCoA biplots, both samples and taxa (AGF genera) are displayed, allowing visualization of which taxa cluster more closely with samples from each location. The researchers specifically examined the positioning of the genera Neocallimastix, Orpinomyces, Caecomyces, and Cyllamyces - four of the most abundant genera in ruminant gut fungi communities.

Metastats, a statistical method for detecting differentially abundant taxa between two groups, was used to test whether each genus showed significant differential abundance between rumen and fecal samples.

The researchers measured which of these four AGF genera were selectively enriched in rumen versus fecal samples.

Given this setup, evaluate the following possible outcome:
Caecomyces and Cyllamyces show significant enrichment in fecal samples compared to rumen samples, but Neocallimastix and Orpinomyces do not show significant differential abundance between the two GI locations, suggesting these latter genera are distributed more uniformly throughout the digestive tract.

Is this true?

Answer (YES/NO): NO